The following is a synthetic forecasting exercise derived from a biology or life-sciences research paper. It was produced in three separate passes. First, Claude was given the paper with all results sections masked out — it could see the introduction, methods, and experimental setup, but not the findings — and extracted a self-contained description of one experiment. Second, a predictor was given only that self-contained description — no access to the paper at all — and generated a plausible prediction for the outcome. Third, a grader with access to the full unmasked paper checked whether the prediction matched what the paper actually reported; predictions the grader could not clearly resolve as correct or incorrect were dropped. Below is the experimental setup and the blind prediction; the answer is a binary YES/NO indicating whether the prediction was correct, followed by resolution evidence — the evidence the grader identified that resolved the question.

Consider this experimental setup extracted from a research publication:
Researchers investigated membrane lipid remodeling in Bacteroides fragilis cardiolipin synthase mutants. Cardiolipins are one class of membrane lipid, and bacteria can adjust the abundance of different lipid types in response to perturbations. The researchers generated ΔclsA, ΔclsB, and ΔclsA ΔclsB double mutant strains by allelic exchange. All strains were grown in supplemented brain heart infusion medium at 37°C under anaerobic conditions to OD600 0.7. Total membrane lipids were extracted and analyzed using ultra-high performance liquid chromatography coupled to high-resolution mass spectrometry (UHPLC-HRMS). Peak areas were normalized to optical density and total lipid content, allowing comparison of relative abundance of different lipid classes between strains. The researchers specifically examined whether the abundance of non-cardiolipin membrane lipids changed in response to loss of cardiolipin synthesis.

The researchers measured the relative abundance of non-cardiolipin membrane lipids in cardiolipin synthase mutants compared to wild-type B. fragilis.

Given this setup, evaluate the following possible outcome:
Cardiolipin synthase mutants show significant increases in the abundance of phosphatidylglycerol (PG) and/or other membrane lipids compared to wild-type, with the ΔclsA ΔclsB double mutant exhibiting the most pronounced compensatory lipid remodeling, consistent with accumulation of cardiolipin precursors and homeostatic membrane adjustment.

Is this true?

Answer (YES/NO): NO